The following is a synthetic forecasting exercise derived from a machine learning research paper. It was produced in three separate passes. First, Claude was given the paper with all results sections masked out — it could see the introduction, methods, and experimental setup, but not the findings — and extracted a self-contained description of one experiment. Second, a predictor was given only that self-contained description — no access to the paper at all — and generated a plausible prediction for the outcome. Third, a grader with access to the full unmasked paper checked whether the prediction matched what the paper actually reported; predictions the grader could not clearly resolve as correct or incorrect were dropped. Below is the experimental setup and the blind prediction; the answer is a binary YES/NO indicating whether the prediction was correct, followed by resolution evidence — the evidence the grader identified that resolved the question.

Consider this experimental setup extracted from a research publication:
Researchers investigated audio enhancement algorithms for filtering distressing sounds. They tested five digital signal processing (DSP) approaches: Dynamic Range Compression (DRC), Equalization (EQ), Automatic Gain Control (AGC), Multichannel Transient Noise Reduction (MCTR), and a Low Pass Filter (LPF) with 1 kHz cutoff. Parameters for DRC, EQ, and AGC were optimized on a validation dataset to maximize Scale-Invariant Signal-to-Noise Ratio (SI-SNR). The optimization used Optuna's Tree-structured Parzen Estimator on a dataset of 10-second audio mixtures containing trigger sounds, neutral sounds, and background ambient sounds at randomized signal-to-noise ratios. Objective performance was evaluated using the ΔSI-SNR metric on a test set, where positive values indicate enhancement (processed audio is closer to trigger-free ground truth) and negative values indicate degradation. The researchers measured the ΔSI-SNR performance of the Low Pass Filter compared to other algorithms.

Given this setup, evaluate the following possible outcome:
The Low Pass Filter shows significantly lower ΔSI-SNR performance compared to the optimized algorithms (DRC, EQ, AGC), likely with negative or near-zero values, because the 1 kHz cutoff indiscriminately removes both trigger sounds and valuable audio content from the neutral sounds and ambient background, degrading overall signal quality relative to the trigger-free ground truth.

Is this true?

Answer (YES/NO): YES